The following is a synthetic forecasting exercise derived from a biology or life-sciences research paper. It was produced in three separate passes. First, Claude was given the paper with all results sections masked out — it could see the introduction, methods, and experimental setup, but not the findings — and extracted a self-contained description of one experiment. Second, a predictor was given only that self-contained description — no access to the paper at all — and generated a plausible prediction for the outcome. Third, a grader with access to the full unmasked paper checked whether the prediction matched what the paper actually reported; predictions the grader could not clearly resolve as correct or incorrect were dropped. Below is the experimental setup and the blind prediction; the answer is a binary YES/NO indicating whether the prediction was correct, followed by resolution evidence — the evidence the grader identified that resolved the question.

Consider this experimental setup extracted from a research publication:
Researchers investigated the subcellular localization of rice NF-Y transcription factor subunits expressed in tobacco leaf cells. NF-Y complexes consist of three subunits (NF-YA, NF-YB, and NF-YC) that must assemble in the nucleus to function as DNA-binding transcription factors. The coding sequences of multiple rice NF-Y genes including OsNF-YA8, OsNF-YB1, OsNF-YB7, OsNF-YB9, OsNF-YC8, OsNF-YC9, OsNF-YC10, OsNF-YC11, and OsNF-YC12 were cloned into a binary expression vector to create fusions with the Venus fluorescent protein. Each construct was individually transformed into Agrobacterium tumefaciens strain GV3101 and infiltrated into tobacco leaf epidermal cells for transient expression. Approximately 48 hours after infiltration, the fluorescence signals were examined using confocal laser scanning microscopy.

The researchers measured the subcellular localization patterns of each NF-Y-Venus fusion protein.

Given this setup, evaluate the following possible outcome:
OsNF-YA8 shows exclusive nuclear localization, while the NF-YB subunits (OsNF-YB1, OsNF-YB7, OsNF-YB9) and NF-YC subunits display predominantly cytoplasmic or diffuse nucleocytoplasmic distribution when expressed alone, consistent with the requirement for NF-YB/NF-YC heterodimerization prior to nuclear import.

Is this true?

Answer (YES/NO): NO